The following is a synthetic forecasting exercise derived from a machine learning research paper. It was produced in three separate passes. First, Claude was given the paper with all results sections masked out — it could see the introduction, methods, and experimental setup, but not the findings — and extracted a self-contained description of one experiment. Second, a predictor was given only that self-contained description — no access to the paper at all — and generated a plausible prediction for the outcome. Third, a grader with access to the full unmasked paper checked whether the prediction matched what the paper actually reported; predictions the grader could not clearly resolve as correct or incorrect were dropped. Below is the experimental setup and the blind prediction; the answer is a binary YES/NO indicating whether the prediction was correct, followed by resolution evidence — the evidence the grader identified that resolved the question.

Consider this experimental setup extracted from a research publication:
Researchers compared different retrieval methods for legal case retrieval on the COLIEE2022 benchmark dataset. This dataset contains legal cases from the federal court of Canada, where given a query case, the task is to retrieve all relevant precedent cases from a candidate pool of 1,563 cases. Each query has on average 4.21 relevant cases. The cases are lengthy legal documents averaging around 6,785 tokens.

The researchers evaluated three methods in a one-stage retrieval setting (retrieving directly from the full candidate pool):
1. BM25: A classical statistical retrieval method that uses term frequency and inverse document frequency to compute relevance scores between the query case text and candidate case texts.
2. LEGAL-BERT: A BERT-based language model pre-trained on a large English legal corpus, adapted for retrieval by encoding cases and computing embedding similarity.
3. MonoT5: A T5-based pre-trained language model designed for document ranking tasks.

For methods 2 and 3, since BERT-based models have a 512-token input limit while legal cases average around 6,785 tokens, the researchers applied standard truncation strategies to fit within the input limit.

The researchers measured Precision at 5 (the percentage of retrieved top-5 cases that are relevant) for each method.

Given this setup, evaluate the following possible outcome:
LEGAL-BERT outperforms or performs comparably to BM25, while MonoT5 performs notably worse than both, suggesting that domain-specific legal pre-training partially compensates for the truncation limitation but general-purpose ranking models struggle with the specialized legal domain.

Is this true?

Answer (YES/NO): NO